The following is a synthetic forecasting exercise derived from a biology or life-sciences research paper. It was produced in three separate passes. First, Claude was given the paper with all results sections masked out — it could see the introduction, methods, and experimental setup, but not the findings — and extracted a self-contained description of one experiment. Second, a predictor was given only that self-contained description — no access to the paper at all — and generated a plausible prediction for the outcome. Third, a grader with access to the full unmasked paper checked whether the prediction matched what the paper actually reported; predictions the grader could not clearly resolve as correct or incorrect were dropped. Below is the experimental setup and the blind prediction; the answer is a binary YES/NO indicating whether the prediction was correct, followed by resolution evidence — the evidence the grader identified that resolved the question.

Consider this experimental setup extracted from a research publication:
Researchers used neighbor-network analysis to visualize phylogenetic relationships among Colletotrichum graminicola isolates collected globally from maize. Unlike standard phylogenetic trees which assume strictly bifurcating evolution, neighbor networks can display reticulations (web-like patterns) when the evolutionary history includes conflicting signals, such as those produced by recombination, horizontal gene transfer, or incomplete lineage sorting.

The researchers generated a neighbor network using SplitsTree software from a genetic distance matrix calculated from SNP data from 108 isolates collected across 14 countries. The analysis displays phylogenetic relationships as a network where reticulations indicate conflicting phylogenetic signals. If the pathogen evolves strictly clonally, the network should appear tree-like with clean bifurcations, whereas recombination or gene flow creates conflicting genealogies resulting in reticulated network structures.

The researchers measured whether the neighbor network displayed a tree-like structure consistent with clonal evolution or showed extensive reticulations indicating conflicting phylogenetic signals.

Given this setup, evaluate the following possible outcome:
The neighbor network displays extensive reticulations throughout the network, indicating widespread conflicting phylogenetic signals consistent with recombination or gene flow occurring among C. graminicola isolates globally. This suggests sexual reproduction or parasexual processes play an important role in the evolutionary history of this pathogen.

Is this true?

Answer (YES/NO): YES